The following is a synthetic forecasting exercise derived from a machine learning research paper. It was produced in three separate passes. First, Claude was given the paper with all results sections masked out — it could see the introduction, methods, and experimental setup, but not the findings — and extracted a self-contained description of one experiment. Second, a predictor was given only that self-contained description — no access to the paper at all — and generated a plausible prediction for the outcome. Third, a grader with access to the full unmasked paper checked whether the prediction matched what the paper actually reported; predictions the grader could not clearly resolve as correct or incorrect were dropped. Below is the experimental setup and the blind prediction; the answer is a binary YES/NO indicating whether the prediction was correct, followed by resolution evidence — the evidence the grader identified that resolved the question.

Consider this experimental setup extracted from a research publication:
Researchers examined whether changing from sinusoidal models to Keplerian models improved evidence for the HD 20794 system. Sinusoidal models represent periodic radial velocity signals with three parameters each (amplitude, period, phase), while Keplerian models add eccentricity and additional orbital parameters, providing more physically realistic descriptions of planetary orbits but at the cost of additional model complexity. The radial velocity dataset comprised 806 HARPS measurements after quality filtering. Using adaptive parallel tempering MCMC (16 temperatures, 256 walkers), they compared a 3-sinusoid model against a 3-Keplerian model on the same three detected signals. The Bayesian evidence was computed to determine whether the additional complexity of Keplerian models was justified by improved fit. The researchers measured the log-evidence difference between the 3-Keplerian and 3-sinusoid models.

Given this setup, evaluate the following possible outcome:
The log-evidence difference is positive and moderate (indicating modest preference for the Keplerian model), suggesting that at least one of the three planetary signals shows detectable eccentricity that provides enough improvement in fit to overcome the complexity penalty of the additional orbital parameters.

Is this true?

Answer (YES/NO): YES